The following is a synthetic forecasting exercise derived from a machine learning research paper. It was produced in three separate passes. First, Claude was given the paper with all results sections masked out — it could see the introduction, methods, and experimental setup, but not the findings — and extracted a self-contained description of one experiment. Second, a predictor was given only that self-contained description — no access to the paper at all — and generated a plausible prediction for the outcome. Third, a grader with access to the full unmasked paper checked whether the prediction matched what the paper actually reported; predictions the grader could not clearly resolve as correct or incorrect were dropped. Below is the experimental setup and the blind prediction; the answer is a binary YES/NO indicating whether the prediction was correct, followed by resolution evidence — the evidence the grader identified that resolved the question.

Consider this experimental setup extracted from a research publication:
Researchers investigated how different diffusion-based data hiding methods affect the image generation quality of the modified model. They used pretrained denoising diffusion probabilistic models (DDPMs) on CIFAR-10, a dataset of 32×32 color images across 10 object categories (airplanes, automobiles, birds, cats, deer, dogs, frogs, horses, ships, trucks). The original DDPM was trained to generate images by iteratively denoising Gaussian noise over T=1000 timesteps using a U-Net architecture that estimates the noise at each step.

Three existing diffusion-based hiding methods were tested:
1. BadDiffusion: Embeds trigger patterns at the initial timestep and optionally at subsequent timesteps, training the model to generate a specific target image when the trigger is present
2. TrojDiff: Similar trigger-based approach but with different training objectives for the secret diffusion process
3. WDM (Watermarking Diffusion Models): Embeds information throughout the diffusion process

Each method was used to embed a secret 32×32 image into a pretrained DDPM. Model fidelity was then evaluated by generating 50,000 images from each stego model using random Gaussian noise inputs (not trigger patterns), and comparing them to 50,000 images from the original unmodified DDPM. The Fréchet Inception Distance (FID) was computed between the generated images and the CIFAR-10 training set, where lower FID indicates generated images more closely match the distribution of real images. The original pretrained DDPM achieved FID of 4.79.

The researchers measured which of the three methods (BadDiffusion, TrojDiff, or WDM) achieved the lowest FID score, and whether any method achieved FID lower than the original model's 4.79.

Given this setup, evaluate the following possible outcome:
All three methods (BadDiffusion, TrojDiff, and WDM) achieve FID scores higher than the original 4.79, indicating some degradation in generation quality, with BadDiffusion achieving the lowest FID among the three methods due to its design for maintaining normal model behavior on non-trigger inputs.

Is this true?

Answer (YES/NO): NO